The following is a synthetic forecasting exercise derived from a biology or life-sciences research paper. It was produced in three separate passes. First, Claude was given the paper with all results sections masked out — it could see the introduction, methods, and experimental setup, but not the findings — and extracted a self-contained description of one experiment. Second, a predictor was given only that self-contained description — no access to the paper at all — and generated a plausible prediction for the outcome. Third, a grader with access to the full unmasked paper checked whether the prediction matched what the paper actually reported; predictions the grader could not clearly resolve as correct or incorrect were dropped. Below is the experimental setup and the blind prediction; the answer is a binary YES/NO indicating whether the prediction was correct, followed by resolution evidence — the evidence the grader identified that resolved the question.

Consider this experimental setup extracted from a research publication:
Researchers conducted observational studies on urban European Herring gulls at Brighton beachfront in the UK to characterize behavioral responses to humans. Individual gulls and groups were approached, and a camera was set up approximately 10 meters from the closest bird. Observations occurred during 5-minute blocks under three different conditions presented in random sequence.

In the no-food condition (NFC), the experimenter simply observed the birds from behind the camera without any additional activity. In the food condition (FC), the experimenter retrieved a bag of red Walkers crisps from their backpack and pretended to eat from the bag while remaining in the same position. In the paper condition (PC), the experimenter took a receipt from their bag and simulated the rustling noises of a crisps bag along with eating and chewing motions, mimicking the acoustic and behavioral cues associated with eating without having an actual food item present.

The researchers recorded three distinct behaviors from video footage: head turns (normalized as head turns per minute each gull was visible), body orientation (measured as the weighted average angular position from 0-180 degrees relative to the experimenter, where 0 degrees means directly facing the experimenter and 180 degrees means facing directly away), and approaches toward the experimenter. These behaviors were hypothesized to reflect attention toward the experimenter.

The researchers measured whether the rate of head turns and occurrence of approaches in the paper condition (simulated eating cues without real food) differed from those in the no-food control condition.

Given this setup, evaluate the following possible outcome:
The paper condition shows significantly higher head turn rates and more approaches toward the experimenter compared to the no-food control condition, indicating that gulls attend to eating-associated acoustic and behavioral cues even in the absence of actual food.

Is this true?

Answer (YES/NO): NO